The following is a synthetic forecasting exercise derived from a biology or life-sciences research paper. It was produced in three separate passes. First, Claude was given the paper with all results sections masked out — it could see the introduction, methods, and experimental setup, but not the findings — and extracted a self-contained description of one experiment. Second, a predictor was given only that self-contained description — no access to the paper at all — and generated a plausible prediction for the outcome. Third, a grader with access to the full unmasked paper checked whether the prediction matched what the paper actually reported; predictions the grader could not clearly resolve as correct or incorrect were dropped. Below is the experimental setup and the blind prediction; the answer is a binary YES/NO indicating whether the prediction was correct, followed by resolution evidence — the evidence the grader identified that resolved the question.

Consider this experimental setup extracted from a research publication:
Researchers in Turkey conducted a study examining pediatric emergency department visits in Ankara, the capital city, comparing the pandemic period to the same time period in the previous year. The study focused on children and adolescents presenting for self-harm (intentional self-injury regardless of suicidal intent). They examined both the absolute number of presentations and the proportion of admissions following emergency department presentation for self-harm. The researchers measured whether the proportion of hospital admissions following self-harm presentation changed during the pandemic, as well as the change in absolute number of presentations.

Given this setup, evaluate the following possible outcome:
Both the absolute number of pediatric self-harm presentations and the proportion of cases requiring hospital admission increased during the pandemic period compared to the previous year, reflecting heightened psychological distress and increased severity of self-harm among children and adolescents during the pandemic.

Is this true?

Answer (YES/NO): NO